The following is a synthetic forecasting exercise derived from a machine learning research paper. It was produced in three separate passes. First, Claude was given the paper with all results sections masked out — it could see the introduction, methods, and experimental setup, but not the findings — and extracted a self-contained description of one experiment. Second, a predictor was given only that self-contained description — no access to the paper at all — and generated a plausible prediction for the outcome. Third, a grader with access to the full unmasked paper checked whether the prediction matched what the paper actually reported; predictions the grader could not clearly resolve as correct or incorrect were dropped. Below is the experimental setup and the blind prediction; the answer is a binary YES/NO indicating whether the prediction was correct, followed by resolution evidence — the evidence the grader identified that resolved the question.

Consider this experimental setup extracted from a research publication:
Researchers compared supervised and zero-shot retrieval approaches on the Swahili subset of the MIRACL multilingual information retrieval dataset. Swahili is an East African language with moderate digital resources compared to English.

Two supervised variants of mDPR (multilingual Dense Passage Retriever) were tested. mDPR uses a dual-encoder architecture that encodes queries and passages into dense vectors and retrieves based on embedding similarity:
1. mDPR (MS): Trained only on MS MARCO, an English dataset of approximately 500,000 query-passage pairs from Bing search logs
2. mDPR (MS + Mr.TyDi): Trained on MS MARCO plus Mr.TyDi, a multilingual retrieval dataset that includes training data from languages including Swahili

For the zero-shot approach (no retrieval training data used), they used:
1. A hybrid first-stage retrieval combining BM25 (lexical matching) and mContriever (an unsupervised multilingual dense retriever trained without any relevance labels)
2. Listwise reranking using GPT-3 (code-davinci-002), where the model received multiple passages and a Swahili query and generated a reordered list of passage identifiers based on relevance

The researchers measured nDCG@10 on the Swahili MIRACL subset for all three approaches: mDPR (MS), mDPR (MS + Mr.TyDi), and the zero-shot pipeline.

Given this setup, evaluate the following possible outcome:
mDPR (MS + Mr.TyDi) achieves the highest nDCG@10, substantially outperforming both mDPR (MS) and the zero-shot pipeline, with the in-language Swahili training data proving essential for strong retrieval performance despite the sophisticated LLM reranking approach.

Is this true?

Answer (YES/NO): YES